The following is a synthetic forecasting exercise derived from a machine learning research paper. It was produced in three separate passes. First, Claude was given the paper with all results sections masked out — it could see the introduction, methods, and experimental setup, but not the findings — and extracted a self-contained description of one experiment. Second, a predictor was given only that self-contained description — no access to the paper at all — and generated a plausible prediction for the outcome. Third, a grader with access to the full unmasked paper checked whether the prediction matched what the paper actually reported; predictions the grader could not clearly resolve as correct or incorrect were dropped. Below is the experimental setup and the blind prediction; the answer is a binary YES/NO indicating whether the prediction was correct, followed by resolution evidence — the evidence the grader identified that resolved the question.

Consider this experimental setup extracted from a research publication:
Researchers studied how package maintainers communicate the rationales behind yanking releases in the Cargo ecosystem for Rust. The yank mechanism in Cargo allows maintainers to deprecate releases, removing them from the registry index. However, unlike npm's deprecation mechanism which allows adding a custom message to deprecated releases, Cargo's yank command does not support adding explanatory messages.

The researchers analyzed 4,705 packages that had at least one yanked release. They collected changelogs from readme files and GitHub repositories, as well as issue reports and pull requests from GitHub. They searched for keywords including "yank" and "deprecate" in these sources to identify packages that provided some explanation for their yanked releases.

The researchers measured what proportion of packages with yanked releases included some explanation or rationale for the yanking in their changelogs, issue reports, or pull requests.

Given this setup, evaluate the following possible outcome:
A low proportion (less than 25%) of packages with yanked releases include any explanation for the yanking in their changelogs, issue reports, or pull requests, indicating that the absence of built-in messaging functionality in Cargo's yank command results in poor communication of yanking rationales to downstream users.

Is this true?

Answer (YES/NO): YES